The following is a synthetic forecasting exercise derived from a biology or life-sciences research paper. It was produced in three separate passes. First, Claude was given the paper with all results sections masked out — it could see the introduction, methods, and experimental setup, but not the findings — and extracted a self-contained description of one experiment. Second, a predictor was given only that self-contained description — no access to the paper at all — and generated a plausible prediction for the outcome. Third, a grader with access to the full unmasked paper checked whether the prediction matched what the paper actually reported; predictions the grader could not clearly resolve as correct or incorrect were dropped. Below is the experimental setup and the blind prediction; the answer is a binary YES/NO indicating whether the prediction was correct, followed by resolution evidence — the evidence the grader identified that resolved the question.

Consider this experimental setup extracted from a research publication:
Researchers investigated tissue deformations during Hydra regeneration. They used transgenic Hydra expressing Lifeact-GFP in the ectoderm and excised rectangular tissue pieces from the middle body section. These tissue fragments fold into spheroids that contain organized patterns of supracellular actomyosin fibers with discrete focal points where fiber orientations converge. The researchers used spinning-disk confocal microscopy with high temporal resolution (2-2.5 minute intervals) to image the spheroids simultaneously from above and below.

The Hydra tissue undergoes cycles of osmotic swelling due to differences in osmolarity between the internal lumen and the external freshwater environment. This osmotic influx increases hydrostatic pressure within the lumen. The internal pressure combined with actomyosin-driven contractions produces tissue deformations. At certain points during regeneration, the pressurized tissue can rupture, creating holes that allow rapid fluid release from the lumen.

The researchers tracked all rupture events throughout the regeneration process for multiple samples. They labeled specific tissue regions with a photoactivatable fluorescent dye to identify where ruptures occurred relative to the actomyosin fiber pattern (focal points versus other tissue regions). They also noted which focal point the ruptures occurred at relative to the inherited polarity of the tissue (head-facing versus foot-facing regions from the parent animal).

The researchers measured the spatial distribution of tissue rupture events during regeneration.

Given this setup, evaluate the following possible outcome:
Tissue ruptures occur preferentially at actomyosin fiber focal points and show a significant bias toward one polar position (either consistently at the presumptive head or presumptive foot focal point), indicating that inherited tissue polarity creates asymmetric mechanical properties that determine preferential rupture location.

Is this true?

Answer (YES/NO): YES